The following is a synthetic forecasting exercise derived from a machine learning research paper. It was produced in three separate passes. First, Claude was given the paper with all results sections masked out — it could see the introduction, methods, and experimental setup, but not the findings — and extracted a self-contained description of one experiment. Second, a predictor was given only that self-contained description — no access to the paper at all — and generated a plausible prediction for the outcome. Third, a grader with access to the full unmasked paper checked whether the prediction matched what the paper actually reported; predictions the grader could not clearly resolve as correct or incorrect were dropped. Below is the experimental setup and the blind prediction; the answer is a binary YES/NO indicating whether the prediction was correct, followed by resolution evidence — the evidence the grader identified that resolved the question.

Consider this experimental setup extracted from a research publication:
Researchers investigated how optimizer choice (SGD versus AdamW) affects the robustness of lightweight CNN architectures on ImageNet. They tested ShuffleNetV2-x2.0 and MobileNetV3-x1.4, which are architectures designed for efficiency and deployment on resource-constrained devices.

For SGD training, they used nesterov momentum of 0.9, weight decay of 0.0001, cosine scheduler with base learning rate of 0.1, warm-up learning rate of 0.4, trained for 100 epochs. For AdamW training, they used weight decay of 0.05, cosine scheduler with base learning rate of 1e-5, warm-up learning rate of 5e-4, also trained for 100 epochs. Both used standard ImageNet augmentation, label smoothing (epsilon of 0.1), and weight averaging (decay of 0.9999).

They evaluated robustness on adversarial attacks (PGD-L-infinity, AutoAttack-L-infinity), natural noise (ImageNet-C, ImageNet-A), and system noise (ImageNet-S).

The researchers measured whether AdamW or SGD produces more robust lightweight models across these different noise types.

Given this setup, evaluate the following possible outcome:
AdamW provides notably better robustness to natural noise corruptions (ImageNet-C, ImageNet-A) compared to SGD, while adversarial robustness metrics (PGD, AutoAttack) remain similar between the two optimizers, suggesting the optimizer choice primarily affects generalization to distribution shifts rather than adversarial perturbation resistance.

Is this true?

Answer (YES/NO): NO